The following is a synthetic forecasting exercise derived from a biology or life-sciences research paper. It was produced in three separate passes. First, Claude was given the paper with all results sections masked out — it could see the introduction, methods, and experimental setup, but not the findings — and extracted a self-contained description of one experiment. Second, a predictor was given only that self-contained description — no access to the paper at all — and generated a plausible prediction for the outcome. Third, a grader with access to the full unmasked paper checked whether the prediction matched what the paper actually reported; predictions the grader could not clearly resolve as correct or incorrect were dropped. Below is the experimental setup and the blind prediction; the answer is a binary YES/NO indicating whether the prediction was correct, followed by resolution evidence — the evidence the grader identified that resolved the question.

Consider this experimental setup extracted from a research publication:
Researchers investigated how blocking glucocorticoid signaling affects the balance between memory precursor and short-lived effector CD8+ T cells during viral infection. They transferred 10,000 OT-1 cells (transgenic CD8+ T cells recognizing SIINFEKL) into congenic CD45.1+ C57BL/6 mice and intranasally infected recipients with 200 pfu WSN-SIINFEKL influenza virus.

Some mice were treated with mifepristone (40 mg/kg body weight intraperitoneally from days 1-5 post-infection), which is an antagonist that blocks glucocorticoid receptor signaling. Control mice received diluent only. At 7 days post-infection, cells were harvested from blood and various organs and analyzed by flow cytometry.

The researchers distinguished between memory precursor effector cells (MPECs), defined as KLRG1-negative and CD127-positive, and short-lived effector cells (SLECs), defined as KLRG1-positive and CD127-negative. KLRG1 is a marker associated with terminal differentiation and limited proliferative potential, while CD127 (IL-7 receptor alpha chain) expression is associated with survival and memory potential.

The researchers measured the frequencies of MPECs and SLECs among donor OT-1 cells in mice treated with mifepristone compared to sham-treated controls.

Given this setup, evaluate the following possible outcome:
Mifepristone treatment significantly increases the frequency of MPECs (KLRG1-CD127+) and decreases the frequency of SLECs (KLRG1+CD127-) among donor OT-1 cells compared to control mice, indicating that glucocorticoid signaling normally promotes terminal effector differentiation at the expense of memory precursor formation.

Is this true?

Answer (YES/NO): NO